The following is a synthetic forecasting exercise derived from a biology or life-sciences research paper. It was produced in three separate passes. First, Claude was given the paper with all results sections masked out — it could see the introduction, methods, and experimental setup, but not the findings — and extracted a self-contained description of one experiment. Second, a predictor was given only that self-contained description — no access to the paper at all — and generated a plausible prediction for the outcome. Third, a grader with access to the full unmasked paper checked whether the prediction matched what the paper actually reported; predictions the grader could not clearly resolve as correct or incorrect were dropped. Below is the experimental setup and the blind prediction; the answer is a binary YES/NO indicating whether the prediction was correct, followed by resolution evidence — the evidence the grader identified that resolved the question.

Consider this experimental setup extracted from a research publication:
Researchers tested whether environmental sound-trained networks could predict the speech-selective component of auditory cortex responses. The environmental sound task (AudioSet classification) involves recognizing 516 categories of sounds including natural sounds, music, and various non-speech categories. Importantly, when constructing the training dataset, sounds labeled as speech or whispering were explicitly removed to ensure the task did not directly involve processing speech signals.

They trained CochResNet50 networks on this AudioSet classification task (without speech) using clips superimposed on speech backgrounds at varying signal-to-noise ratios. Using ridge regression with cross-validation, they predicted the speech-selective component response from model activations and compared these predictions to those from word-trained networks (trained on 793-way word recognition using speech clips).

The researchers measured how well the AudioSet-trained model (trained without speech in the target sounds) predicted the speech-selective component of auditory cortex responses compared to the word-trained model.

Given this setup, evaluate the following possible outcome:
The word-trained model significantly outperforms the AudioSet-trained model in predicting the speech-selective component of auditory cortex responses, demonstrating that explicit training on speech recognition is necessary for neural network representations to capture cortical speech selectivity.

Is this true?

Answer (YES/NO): YES